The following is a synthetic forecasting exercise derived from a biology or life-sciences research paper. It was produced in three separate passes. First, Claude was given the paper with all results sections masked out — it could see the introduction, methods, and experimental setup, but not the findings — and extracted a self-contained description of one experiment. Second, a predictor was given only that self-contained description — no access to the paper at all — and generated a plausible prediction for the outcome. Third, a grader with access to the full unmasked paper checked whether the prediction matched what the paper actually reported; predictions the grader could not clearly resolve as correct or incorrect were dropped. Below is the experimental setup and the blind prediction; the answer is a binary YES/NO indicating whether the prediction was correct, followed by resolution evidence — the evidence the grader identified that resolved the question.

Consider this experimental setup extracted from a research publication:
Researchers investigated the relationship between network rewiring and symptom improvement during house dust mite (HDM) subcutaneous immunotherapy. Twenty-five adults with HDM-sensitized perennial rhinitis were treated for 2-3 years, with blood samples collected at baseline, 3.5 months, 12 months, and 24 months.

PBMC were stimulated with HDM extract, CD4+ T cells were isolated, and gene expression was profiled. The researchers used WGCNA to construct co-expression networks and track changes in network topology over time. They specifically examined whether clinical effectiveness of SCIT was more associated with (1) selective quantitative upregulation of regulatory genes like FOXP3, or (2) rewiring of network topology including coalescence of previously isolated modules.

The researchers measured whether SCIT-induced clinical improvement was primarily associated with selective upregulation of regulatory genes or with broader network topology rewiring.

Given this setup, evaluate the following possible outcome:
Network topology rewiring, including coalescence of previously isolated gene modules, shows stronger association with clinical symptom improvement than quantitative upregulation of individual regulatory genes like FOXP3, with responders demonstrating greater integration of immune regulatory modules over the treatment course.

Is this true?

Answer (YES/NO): YES